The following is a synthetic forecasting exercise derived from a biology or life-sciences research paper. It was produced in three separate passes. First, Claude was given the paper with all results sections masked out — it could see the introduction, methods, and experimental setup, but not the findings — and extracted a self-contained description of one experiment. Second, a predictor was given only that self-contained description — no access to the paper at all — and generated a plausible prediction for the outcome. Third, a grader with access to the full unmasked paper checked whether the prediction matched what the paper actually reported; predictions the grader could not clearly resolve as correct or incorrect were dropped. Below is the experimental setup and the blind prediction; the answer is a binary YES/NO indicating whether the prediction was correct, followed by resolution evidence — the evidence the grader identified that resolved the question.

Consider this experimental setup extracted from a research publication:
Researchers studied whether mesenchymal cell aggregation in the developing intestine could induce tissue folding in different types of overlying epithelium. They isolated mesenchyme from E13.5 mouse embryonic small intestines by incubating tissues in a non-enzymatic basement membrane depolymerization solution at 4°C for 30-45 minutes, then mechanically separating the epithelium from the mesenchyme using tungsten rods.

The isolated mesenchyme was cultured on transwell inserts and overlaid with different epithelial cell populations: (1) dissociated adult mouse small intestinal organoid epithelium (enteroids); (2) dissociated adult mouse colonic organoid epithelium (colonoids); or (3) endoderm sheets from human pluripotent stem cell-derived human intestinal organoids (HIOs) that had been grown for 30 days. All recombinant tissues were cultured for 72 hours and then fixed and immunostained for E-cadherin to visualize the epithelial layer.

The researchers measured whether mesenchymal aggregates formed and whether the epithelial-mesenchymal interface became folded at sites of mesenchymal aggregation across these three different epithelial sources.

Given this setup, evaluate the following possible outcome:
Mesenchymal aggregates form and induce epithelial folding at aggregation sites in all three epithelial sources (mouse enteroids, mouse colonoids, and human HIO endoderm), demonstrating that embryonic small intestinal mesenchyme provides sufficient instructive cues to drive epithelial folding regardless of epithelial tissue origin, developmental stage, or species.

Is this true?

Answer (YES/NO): YES